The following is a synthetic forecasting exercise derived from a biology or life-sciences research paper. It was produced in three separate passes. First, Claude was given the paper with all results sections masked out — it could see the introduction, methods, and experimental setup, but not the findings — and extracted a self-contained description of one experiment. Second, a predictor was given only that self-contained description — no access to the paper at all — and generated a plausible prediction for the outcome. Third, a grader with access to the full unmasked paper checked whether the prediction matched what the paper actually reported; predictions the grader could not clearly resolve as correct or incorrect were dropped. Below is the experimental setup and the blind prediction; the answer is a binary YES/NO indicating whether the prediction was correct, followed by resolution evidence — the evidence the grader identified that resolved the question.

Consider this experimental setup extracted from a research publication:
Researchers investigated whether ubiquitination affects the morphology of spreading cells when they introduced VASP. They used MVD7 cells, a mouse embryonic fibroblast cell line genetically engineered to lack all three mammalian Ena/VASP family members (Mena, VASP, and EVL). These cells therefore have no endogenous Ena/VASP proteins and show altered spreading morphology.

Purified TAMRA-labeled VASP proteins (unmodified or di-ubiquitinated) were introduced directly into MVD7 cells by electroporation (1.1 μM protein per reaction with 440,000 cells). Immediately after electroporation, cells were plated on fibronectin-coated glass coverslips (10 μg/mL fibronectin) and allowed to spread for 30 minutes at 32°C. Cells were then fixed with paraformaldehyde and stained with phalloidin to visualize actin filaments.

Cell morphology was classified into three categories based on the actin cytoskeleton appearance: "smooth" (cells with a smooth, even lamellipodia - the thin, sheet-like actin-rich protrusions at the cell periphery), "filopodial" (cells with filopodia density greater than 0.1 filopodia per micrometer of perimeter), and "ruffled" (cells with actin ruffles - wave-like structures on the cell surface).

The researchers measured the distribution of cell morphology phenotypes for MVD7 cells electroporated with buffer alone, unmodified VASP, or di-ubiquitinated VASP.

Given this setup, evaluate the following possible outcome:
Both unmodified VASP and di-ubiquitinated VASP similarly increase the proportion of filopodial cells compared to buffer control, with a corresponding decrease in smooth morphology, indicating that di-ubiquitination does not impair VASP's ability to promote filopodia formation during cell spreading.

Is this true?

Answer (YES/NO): NO